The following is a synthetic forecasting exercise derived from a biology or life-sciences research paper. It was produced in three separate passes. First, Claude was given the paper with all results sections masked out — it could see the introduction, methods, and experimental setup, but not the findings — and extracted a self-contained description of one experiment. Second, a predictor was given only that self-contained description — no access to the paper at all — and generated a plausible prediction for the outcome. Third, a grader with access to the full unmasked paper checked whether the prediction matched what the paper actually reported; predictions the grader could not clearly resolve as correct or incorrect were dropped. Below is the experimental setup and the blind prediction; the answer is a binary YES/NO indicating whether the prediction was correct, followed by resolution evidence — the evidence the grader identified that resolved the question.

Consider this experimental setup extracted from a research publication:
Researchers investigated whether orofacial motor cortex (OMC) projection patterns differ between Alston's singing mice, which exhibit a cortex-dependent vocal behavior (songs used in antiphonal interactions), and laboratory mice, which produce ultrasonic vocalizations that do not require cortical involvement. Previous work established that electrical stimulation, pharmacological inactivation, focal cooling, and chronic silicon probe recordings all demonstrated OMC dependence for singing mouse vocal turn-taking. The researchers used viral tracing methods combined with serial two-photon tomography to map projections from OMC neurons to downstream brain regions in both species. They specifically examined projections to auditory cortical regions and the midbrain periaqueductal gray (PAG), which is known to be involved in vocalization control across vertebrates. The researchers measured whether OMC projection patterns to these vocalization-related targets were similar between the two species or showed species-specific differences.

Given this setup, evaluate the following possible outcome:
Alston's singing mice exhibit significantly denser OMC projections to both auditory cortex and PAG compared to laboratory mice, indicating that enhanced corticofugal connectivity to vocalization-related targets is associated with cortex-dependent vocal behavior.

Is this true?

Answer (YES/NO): NO